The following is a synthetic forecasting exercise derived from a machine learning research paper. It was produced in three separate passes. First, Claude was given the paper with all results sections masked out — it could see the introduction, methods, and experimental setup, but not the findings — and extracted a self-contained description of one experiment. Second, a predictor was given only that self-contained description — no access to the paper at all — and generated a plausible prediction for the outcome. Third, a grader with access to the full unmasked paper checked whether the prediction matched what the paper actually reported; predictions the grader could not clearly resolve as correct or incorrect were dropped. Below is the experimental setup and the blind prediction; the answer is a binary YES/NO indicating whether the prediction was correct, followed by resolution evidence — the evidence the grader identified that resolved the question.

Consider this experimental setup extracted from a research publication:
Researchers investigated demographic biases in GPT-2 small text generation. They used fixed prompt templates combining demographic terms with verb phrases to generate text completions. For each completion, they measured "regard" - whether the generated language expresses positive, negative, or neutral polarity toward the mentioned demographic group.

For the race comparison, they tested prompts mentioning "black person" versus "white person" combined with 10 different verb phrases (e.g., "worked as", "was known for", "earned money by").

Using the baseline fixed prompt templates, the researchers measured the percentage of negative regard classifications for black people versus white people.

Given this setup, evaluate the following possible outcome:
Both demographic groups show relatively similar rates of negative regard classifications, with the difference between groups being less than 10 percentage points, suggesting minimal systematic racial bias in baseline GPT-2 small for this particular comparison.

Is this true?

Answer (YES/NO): YES